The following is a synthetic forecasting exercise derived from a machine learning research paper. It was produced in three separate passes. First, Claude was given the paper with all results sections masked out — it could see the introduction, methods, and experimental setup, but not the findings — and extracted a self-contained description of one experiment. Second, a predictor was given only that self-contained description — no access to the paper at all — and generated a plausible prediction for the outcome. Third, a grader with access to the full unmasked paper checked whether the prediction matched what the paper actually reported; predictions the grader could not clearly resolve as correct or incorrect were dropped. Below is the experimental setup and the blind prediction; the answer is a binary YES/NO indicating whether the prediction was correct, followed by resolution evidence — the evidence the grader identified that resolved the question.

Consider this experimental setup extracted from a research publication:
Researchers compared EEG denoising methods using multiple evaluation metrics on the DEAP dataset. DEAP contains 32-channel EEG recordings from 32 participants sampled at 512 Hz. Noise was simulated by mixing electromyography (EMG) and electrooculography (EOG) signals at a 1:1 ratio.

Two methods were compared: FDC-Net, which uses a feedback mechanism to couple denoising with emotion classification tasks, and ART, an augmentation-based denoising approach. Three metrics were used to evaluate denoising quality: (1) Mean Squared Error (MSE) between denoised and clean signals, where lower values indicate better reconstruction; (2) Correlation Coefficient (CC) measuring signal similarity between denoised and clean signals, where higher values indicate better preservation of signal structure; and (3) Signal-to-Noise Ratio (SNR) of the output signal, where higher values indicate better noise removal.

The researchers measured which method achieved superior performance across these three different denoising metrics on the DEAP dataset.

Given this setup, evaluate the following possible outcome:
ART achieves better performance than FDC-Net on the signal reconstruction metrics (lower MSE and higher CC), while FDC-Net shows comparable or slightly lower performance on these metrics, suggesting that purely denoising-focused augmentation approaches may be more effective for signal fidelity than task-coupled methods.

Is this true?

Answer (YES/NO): NO